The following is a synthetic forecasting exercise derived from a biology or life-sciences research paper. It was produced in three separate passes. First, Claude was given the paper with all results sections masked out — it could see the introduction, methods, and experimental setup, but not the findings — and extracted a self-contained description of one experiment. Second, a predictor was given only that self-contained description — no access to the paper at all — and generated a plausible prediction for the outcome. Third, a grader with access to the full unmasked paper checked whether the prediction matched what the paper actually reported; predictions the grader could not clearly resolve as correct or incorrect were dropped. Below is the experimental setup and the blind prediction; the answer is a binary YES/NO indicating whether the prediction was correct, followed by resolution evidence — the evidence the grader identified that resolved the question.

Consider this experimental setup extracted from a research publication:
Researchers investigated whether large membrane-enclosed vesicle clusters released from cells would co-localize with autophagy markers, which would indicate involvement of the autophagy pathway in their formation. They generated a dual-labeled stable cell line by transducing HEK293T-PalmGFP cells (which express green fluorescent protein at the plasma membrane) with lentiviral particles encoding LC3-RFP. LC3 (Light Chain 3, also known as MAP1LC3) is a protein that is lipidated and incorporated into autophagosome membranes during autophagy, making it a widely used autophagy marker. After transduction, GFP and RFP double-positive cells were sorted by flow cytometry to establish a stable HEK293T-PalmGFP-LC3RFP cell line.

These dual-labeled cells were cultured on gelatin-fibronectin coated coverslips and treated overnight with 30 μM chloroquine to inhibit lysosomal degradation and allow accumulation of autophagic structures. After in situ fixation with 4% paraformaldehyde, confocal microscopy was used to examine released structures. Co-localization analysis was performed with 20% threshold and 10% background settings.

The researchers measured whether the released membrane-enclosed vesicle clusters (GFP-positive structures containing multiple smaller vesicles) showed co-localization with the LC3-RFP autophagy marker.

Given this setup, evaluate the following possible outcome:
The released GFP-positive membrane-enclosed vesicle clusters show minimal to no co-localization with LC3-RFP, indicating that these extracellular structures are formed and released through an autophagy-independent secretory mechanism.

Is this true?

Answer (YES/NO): NO